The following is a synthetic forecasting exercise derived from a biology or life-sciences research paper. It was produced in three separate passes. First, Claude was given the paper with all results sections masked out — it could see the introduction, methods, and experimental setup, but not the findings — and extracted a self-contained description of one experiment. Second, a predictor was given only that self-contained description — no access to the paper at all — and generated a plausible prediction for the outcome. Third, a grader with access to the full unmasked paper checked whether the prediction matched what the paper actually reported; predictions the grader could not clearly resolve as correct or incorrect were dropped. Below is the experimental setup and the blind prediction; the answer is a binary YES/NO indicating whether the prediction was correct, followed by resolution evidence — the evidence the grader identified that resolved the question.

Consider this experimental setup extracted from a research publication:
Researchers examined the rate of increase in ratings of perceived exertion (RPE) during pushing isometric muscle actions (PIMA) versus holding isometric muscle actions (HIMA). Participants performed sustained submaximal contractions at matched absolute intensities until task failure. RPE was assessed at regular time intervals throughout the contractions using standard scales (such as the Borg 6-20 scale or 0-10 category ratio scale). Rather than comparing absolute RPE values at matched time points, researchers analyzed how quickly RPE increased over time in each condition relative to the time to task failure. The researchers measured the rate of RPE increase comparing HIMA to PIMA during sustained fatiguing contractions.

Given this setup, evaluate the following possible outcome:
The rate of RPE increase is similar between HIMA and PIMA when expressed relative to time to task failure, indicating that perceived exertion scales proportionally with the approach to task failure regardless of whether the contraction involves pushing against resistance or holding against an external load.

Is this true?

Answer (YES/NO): NO